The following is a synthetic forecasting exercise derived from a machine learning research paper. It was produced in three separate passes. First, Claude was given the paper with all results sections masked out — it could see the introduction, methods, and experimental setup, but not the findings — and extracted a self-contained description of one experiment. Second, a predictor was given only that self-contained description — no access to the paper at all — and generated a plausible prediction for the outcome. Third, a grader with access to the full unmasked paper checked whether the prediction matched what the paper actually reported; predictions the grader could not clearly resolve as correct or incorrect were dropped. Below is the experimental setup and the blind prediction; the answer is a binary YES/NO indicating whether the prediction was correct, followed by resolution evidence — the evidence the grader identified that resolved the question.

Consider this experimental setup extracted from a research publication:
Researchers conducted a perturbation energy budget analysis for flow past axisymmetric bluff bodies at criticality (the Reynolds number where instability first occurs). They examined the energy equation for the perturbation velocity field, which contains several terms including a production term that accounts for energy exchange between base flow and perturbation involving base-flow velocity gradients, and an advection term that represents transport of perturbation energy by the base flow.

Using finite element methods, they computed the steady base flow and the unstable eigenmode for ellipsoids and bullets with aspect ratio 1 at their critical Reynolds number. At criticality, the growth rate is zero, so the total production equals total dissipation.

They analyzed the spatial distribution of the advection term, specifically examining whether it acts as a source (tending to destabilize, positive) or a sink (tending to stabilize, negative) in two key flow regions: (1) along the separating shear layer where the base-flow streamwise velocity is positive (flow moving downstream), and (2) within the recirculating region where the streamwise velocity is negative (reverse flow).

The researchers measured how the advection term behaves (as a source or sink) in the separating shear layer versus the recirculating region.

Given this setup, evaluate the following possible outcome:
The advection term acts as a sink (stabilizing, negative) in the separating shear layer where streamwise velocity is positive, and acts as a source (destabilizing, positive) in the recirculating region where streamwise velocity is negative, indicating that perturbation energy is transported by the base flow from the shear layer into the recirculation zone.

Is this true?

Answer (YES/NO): YES